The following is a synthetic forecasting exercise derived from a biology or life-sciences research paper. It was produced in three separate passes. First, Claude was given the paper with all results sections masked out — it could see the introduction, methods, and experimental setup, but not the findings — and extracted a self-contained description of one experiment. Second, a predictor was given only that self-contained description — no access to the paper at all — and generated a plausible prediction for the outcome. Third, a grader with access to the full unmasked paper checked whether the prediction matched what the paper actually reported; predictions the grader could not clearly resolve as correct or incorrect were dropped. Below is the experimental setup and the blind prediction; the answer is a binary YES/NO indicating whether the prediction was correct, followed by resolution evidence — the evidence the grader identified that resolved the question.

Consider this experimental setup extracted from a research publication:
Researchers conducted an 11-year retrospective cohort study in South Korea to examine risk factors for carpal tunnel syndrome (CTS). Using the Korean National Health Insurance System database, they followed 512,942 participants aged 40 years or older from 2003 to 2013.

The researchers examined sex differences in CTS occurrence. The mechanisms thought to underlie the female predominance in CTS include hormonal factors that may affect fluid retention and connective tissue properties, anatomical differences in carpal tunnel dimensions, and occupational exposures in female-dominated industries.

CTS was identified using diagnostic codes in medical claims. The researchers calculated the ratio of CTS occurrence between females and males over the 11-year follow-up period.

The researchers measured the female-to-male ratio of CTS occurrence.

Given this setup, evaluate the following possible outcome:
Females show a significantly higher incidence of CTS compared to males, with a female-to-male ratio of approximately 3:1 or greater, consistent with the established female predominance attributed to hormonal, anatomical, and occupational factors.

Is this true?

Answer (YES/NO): YES